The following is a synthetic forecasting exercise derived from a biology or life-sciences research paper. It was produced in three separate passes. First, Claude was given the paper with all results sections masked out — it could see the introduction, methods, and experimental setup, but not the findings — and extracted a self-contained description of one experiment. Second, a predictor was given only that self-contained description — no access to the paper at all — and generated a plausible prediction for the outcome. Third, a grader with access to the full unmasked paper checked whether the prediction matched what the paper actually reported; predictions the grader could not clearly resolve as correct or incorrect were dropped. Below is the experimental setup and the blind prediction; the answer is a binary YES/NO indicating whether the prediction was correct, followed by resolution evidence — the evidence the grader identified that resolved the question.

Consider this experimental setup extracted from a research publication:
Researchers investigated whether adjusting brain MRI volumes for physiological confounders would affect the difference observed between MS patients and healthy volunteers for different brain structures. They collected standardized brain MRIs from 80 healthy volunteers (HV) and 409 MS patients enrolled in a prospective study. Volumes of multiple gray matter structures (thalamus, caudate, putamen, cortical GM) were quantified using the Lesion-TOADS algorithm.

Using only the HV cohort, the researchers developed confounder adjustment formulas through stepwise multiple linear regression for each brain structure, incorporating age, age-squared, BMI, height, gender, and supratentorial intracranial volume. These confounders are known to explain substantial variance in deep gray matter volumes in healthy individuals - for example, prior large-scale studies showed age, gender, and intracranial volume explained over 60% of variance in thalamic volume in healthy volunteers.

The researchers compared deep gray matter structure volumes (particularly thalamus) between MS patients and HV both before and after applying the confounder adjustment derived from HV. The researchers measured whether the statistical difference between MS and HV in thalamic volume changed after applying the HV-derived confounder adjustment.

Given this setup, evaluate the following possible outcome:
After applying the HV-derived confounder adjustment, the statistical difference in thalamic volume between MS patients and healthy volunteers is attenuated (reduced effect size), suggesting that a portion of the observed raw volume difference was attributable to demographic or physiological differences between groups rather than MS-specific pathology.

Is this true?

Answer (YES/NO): YES